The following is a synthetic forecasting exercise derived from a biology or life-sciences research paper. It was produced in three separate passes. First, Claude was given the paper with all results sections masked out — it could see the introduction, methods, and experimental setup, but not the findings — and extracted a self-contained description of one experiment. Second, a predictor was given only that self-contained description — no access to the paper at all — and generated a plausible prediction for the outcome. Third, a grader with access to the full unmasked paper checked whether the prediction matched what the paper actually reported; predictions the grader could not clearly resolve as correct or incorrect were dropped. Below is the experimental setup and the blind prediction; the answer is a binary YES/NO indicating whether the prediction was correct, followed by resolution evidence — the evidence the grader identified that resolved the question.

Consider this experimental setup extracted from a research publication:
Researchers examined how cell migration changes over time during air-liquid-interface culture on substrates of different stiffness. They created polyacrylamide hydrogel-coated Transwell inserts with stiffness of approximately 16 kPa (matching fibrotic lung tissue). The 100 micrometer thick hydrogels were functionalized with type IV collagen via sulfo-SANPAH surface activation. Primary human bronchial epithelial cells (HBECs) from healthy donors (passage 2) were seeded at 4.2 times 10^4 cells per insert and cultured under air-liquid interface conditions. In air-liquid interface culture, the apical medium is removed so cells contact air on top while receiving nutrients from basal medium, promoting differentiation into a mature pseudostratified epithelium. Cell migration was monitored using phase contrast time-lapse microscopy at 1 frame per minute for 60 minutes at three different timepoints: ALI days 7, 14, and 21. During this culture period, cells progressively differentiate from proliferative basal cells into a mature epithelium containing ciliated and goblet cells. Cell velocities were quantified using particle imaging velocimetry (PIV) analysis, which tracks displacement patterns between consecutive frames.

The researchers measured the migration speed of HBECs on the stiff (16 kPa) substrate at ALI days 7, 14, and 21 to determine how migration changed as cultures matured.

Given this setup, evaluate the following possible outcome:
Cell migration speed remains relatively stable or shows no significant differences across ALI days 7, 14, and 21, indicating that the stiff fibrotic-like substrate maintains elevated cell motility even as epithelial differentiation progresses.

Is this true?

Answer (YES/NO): NO